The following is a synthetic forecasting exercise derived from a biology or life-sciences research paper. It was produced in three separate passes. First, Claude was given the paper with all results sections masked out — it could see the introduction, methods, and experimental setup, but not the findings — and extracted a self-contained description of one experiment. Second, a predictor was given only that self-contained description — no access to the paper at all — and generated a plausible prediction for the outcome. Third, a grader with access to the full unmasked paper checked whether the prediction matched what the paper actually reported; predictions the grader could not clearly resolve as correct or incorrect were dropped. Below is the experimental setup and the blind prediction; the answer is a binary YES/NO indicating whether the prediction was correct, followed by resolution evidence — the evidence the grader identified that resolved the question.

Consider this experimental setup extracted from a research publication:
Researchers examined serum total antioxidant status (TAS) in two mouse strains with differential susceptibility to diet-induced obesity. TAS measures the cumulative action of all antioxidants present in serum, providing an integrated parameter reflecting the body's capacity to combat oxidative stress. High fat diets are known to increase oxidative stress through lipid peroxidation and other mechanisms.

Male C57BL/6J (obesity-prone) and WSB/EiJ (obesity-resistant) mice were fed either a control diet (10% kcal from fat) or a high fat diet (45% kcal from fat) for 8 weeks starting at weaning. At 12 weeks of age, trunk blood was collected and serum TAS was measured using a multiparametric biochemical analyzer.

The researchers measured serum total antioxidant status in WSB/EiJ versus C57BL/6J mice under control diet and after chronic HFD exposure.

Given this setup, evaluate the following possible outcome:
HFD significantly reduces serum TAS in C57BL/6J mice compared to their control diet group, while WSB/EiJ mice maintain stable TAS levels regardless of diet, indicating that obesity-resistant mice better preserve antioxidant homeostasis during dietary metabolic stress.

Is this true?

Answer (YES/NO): NO